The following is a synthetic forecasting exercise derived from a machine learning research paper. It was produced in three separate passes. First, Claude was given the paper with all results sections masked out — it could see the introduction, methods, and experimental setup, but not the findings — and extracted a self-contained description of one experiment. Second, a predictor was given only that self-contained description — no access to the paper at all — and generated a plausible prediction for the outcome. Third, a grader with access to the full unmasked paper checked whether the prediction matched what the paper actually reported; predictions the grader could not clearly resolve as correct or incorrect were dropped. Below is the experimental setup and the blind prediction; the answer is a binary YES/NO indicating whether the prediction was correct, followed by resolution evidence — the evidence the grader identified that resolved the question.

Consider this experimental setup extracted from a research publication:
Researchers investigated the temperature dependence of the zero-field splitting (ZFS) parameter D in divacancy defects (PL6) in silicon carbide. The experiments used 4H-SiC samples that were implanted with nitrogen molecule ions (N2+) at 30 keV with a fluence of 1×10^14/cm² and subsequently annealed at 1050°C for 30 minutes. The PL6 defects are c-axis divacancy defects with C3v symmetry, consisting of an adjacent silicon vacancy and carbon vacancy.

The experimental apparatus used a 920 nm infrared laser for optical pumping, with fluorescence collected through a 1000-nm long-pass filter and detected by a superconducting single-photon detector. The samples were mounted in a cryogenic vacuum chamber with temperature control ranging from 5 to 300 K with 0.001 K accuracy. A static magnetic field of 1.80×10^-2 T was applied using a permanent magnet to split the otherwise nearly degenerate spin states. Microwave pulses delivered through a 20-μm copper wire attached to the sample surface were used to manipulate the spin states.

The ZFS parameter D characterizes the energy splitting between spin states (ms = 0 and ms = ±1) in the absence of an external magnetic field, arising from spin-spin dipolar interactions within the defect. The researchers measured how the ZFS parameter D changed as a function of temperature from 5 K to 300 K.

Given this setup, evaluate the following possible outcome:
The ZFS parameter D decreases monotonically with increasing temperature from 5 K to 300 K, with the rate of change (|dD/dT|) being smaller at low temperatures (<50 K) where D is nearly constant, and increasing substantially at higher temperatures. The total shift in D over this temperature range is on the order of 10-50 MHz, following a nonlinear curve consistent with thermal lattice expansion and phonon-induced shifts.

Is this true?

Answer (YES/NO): YES